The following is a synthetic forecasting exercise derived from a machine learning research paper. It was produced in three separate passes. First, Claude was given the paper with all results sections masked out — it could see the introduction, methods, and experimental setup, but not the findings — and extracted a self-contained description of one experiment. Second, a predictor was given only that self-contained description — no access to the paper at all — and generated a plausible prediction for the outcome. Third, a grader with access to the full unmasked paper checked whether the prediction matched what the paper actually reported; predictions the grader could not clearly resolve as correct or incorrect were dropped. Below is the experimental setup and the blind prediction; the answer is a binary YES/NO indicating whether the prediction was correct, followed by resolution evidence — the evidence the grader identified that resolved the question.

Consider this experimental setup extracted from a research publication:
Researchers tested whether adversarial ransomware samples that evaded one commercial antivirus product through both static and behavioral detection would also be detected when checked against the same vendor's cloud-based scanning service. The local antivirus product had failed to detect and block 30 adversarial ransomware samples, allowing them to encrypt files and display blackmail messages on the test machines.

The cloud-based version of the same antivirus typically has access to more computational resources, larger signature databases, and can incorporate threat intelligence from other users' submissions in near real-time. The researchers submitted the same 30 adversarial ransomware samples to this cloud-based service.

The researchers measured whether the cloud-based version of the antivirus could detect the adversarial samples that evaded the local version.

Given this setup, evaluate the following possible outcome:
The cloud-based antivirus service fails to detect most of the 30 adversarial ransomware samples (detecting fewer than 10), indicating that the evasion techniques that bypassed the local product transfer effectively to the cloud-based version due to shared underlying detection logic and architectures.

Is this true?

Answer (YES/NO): NO